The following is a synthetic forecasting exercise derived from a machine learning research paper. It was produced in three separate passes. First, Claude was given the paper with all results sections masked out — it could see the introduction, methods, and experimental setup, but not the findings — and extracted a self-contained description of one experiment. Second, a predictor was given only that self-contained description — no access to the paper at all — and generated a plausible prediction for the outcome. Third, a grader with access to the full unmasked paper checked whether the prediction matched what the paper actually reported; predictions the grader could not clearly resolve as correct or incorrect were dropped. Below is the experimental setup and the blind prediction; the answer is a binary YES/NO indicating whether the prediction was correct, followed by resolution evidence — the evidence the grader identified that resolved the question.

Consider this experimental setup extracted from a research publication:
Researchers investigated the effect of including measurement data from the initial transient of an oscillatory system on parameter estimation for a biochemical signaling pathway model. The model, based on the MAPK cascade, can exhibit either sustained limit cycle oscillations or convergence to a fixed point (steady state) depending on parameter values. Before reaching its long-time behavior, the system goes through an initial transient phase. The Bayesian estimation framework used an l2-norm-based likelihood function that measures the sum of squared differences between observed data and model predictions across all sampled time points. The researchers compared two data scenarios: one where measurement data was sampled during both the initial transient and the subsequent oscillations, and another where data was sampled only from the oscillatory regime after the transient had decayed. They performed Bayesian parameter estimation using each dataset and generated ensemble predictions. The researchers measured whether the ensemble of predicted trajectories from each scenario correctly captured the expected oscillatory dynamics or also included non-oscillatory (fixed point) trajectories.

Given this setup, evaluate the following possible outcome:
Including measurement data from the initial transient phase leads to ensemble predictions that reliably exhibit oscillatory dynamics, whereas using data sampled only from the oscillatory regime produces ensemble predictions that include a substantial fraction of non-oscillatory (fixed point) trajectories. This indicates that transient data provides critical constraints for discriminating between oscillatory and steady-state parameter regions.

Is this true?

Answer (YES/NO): NO